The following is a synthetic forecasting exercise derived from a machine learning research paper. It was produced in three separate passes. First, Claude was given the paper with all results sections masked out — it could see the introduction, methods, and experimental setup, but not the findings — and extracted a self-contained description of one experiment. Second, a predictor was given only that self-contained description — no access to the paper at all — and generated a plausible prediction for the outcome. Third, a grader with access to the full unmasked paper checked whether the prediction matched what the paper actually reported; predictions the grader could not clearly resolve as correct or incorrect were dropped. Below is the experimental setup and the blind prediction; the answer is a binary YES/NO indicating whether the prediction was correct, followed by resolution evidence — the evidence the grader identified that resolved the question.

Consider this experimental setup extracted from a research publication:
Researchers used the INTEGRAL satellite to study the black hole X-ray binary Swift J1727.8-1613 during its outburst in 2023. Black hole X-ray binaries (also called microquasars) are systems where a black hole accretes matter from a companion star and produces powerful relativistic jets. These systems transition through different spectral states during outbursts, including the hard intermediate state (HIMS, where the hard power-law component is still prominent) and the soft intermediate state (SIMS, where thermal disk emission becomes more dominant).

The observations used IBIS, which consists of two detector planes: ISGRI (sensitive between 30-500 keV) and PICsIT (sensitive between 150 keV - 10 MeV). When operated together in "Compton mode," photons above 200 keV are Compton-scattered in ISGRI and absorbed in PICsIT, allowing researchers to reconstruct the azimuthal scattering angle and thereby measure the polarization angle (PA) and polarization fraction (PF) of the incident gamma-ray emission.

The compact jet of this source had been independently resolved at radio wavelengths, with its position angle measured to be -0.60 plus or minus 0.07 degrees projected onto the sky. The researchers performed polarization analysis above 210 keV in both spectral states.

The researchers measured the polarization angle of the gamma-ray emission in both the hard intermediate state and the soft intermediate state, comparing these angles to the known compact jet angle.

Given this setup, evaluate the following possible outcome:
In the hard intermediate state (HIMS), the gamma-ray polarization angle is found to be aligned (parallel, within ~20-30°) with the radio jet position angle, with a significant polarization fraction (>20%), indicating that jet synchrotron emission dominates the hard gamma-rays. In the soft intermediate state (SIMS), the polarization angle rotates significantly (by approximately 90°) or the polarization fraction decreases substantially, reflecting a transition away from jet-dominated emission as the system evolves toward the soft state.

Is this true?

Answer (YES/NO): NO